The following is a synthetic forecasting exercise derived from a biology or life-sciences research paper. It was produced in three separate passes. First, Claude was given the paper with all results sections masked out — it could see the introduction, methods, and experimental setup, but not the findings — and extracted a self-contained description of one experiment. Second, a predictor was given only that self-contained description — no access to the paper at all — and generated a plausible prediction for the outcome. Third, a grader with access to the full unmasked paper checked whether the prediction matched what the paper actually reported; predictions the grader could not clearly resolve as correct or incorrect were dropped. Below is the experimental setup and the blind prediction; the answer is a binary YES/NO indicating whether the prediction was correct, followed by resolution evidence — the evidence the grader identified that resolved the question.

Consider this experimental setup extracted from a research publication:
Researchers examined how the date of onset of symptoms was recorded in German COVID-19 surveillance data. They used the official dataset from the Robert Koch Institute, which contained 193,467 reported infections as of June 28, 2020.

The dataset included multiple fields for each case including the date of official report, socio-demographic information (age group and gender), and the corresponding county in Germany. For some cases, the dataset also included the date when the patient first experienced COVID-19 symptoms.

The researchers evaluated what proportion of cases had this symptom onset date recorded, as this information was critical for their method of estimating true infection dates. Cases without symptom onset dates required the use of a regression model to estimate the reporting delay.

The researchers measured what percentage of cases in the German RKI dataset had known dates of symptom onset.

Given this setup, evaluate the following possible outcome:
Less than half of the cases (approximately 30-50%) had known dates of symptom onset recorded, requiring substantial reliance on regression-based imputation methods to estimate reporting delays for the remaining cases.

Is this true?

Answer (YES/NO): NO